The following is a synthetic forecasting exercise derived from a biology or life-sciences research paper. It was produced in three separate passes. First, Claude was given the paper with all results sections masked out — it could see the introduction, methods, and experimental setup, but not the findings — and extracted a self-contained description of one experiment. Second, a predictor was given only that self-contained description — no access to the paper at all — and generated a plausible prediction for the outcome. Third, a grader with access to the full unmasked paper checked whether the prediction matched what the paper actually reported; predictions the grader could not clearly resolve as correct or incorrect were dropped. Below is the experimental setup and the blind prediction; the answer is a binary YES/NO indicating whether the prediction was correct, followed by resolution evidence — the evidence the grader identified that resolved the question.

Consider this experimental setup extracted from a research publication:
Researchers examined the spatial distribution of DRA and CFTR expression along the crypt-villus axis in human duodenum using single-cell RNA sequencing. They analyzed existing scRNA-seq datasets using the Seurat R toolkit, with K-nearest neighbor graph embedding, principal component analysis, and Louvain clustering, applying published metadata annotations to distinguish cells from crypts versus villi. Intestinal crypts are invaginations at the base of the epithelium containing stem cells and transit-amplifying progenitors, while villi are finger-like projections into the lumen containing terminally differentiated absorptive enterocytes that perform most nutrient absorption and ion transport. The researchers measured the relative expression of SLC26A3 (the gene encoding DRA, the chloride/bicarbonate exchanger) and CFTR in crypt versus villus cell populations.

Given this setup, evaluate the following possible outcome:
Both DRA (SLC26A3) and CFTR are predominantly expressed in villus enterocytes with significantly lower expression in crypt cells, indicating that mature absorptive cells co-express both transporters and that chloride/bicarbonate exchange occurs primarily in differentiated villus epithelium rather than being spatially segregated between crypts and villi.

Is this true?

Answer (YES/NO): NO